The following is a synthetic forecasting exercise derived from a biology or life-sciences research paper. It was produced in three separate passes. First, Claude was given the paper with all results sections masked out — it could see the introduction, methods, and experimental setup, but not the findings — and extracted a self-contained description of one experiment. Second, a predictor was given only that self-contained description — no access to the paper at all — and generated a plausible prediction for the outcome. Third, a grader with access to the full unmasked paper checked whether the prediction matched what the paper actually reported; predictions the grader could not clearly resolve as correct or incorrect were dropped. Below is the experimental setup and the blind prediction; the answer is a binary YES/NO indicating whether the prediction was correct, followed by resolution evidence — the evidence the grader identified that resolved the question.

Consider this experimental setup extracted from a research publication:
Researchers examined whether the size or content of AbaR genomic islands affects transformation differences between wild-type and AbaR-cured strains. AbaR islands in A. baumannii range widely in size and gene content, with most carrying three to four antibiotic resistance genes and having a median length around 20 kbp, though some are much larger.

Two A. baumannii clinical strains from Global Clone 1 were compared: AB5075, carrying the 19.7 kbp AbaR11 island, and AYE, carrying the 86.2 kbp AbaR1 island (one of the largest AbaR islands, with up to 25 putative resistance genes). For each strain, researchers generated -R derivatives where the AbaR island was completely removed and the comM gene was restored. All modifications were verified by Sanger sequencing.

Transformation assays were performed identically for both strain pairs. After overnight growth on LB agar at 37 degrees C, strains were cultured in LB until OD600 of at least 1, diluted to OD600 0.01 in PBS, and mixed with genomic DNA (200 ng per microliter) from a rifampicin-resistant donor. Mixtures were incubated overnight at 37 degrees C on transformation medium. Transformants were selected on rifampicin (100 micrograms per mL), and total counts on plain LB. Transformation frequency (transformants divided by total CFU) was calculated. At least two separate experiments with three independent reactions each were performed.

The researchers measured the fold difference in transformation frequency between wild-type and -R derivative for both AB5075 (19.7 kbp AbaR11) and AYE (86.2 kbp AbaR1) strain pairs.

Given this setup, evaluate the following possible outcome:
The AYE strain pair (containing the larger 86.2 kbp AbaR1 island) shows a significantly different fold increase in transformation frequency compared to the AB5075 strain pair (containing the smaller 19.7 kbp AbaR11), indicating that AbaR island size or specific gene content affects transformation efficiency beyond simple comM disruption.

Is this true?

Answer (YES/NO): NO